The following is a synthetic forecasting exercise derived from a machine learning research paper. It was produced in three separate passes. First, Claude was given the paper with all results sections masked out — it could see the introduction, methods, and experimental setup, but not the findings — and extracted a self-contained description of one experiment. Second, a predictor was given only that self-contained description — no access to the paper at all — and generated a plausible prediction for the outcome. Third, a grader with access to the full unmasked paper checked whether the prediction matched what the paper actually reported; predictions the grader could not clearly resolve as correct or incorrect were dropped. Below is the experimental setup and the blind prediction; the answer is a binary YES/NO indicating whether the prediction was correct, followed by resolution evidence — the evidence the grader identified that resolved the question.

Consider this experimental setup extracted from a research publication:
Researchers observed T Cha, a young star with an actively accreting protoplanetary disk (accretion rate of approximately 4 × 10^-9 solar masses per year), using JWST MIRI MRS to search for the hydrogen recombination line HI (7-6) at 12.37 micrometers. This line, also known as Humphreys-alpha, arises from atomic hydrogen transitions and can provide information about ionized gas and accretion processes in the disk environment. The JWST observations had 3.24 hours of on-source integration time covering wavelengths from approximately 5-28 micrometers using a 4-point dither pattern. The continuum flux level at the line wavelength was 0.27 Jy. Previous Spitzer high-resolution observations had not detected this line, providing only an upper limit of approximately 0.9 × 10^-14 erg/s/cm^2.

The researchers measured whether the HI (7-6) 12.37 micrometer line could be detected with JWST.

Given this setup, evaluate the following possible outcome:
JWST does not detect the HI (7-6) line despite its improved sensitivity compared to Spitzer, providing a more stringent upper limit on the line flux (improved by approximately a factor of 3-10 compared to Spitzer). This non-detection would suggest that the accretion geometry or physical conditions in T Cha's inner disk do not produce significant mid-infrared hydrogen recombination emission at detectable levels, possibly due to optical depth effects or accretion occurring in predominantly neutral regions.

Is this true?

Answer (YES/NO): YES